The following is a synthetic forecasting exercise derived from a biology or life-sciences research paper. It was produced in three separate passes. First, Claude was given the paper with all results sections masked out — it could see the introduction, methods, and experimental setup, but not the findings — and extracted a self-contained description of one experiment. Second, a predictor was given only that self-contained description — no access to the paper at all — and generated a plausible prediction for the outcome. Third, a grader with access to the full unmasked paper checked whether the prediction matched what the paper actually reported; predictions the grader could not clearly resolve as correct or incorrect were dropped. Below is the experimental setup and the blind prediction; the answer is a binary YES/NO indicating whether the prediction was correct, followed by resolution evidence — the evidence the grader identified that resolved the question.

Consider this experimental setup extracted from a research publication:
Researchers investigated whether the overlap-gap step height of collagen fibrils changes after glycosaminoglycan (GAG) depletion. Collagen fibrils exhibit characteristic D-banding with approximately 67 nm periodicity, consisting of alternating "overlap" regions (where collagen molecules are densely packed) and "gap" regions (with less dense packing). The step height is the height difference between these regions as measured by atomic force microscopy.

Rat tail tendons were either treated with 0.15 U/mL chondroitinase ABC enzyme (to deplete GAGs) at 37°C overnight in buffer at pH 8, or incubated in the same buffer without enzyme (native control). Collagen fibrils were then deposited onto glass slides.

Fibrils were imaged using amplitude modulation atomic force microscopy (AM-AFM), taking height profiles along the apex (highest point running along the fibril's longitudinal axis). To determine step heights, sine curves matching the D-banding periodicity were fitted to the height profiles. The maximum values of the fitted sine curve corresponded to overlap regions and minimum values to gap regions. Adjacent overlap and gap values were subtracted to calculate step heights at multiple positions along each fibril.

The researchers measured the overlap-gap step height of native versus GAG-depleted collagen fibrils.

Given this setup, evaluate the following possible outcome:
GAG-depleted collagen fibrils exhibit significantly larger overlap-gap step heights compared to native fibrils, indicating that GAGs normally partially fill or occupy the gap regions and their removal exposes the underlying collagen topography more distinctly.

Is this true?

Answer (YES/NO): NO